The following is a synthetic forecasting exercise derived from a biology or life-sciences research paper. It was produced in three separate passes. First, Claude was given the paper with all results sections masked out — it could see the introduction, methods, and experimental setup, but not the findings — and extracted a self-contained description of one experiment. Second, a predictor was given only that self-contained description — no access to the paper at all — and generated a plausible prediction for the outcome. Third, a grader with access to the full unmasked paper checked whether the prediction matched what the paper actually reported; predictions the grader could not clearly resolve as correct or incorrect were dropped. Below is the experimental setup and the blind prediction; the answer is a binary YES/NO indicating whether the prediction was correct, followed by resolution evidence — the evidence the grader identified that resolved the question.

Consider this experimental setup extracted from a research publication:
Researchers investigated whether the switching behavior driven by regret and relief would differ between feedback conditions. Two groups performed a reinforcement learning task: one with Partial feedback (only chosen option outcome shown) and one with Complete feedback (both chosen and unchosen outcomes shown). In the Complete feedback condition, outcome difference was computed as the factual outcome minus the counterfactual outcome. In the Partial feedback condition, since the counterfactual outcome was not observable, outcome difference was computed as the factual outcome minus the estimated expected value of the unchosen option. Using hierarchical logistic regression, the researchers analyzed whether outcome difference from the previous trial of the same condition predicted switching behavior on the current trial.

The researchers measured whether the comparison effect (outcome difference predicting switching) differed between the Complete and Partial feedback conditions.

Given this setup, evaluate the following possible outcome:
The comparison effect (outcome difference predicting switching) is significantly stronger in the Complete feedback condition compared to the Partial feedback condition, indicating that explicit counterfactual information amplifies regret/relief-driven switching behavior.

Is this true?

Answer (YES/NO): YES